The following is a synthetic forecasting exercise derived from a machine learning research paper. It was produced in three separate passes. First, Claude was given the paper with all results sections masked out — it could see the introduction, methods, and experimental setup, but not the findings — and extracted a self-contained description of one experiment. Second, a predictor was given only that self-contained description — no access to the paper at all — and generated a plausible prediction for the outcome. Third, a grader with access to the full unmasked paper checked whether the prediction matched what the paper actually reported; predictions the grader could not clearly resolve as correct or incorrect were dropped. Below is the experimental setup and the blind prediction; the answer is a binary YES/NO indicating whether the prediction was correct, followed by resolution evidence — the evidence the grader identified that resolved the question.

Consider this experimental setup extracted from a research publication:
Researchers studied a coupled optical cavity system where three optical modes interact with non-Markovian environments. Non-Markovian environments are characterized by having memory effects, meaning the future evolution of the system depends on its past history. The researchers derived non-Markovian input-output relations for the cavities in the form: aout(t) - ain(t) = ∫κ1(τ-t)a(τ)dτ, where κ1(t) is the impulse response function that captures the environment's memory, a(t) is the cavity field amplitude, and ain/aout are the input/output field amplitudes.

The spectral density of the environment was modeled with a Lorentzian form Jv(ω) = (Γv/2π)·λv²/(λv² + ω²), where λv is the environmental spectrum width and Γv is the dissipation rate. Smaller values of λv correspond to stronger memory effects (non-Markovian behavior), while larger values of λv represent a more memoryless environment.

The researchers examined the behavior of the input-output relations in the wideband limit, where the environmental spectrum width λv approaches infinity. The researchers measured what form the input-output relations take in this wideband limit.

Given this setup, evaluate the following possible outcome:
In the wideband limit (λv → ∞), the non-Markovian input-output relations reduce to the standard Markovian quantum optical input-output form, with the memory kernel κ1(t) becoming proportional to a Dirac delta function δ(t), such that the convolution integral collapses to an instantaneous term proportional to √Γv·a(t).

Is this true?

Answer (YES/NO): YES